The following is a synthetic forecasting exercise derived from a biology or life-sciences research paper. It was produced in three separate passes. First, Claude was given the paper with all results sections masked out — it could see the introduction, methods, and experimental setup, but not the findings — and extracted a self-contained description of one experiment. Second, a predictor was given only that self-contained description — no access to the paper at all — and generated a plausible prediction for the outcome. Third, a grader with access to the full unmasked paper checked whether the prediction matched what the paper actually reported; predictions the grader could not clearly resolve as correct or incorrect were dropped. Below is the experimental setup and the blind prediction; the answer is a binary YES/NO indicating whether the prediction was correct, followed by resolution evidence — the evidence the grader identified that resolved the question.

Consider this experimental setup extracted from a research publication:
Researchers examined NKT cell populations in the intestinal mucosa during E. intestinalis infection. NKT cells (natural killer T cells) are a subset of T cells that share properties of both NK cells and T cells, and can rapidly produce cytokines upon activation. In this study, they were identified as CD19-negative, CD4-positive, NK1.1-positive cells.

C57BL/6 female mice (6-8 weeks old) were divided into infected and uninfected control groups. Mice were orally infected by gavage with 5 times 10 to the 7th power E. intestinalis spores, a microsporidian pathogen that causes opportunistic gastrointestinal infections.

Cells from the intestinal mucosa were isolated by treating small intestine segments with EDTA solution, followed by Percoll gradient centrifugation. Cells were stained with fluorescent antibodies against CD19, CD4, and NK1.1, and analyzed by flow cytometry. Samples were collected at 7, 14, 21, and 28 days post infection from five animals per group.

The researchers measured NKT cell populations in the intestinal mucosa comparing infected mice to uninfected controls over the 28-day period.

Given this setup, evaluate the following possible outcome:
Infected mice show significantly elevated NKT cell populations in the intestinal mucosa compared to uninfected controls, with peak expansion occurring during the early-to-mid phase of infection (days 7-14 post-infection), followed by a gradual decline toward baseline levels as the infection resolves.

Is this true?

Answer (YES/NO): NO